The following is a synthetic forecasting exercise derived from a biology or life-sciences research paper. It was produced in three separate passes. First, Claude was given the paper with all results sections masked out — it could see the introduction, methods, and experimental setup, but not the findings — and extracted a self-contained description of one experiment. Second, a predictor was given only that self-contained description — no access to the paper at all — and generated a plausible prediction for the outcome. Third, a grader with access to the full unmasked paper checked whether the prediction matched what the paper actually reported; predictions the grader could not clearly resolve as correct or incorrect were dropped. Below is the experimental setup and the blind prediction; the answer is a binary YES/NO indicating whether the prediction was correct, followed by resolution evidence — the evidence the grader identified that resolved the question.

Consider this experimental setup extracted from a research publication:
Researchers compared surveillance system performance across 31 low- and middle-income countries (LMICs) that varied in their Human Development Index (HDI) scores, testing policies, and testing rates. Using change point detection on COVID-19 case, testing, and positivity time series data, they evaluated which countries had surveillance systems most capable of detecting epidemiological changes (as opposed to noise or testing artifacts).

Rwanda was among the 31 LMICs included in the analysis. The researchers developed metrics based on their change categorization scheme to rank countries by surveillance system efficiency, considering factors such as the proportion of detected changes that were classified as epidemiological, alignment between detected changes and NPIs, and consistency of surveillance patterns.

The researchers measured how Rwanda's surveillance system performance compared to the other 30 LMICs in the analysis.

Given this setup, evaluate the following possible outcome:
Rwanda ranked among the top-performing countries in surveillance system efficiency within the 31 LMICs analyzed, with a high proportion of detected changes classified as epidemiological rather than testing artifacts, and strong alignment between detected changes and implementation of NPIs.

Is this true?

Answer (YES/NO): YES